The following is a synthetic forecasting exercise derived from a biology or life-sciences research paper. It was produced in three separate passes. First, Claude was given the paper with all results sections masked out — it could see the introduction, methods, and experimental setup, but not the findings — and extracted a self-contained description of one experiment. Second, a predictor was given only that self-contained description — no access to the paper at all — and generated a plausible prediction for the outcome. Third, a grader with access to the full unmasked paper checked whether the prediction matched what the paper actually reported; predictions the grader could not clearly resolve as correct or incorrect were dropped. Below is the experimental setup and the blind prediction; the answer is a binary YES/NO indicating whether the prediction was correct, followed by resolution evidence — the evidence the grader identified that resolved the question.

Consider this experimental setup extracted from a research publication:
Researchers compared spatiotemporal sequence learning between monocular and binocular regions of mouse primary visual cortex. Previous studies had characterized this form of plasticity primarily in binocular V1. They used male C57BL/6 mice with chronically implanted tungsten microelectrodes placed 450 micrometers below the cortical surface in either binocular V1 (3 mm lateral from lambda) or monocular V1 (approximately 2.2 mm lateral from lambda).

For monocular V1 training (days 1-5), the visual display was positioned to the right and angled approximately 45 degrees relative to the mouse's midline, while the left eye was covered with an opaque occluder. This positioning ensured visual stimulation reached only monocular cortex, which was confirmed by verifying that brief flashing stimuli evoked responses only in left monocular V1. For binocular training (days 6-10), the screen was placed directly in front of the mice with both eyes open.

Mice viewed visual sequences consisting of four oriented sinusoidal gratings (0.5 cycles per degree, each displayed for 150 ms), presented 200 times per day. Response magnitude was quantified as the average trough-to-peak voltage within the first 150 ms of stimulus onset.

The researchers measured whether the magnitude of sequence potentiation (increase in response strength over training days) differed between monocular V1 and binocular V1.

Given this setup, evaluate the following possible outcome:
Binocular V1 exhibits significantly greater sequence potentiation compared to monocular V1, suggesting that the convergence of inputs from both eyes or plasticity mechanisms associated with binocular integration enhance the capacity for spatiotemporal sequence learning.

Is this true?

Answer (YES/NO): NO